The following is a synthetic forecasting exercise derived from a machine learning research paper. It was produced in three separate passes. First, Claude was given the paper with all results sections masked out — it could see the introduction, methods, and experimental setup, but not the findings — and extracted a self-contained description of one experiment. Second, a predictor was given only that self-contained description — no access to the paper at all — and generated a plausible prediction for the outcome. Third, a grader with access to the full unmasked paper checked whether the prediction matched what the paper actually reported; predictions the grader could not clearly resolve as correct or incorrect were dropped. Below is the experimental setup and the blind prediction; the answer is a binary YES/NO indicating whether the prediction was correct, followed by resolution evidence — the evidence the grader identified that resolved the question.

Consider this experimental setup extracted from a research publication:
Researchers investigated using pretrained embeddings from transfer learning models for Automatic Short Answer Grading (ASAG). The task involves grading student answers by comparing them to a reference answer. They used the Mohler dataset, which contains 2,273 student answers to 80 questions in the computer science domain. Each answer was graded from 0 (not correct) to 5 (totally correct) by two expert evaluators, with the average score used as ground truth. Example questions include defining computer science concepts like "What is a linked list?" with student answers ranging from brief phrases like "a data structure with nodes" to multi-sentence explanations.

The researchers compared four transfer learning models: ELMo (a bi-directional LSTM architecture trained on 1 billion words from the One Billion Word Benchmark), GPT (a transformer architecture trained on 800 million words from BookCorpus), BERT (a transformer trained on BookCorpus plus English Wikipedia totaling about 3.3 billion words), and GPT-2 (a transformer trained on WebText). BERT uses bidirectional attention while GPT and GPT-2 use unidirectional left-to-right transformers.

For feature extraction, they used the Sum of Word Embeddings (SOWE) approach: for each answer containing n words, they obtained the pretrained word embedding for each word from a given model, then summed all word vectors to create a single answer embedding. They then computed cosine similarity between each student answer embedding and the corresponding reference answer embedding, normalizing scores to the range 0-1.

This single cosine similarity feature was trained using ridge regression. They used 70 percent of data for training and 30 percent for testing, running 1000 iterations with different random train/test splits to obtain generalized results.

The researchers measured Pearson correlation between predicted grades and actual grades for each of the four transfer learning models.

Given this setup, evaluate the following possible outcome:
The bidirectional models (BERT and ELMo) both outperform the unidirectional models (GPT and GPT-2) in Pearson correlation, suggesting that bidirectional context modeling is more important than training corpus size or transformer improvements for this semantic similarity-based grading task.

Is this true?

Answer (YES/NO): NO